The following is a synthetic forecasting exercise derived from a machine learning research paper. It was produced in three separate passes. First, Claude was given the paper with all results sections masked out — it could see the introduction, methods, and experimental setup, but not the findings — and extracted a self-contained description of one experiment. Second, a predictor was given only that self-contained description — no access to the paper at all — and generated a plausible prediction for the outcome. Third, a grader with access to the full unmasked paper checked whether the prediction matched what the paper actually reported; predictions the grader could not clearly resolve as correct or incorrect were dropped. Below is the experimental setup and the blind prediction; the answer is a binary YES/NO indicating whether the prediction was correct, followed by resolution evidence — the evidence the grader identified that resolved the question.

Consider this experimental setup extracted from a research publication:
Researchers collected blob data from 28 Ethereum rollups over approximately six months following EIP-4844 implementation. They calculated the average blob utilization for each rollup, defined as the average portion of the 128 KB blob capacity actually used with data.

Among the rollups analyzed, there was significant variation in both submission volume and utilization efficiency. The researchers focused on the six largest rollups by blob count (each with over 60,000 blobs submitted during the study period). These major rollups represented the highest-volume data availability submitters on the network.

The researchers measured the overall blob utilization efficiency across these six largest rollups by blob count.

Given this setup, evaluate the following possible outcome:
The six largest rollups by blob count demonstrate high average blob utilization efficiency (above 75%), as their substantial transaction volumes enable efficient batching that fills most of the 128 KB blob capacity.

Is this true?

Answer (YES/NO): YES